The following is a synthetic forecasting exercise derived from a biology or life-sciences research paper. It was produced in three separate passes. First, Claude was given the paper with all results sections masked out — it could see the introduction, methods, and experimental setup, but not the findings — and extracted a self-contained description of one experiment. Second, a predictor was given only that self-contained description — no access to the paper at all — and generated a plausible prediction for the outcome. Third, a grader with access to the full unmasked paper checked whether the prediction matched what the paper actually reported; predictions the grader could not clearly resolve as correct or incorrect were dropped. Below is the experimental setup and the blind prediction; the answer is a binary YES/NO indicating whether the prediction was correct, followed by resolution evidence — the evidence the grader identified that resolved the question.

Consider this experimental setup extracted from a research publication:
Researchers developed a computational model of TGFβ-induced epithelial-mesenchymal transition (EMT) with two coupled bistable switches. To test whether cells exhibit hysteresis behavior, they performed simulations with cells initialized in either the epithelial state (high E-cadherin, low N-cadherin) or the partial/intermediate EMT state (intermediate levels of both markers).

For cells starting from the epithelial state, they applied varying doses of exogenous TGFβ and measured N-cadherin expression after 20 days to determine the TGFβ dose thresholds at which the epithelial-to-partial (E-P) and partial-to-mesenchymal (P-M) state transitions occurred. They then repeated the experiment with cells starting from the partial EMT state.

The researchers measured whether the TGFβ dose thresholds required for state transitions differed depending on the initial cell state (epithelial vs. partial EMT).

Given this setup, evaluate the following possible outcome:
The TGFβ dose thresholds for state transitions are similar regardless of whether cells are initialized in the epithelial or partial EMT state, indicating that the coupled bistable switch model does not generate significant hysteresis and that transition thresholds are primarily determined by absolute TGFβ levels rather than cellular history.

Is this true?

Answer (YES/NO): NO